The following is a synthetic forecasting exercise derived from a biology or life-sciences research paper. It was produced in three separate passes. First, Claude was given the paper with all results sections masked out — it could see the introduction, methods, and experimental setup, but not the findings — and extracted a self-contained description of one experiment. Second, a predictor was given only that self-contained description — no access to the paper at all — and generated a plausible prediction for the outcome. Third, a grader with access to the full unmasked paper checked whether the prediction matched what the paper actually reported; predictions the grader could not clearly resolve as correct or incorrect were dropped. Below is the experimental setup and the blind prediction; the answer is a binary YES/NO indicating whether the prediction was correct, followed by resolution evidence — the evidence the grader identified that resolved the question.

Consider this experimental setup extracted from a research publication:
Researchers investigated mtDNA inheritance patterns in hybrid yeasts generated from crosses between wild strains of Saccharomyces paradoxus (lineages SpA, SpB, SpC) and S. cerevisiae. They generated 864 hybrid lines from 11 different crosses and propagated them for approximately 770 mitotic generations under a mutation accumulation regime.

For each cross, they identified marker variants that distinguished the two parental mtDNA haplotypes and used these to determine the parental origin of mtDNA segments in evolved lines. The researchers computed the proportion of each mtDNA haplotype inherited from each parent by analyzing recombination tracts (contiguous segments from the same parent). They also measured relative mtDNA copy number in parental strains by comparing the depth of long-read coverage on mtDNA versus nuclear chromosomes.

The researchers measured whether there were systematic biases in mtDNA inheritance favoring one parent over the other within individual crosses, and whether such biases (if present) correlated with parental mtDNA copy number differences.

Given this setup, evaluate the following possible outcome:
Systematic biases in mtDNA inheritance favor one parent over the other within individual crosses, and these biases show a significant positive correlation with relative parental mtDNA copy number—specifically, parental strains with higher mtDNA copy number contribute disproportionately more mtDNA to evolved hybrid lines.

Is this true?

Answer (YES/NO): NO